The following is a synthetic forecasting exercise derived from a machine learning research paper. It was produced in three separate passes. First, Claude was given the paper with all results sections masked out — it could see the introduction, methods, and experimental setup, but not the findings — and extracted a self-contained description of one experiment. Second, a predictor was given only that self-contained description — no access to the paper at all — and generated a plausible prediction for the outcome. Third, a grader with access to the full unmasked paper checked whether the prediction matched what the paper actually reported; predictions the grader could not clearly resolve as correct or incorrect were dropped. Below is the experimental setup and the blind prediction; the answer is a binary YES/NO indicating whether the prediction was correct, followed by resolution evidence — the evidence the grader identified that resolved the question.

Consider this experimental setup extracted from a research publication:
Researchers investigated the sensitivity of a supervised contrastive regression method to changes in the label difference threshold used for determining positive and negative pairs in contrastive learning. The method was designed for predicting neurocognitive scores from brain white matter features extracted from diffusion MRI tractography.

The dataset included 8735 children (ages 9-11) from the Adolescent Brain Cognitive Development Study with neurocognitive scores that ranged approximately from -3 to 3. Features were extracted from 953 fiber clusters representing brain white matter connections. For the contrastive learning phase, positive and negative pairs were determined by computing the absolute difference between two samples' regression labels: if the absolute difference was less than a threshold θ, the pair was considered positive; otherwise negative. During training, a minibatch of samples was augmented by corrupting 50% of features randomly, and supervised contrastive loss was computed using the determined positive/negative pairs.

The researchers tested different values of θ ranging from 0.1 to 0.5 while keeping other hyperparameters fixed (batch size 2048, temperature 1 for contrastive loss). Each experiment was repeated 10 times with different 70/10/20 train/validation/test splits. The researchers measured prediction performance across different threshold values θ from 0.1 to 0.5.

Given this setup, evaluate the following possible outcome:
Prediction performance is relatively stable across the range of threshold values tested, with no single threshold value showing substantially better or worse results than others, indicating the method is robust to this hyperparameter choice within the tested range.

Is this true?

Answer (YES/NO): YES